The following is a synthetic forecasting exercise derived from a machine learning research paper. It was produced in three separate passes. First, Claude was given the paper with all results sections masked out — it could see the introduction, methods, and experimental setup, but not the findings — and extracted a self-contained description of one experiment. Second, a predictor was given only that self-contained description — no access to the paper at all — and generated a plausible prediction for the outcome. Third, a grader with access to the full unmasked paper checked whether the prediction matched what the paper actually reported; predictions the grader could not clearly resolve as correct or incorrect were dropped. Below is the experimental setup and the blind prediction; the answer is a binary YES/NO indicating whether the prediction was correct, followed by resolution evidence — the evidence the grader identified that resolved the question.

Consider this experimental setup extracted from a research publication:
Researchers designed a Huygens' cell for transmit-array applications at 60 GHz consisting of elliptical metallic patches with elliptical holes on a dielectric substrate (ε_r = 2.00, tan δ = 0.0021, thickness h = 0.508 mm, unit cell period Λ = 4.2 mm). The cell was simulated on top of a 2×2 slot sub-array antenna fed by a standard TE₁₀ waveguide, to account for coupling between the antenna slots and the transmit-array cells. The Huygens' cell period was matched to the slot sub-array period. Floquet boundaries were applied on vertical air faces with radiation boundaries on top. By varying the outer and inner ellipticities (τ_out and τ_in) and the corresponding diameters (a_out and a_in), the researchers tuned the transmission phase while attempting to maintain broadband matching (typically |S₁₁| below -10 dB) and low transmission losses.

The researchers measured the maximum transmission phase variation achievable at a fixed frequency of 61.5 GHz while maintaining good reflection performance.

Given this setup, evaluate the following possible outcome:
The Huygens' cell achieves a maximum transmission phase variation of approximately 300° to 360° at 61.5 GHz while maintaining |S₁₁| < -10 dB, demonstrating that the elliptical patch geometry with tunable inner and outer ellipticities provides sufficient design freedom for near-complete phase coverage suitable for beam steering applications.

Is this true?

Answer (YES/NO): YES